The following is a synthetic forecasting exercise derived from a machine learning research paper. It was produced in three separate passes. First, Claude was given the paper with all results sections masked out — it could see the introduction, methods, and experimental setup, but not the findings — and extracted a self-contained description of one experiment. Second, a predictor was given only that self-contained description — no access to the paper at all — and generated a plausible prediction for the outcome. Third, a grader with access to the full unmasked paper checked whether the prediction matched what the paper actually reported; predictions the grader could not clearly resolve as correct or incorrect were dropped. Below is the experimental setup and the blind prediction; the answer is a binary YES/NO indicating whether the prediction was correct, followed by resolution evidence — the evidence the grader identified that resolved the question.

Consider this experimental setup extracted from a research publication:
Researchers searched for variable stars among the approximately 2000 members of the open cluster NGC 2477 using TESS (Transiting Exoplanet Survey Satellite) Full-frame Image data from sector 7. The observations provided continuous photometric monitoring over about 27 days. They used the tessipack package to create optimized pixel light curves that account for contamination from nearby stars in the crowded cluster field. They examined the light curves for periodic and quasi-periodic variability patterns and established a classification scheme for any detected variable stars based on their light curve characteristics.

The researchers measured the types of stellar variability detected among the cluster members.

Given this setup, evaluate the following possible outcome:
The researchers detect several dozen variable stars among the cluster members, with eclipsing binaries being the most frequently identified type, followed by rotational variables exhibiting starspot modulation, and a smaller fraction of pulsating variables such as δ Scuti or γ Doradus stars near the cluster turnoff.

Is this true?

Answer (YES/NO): NO